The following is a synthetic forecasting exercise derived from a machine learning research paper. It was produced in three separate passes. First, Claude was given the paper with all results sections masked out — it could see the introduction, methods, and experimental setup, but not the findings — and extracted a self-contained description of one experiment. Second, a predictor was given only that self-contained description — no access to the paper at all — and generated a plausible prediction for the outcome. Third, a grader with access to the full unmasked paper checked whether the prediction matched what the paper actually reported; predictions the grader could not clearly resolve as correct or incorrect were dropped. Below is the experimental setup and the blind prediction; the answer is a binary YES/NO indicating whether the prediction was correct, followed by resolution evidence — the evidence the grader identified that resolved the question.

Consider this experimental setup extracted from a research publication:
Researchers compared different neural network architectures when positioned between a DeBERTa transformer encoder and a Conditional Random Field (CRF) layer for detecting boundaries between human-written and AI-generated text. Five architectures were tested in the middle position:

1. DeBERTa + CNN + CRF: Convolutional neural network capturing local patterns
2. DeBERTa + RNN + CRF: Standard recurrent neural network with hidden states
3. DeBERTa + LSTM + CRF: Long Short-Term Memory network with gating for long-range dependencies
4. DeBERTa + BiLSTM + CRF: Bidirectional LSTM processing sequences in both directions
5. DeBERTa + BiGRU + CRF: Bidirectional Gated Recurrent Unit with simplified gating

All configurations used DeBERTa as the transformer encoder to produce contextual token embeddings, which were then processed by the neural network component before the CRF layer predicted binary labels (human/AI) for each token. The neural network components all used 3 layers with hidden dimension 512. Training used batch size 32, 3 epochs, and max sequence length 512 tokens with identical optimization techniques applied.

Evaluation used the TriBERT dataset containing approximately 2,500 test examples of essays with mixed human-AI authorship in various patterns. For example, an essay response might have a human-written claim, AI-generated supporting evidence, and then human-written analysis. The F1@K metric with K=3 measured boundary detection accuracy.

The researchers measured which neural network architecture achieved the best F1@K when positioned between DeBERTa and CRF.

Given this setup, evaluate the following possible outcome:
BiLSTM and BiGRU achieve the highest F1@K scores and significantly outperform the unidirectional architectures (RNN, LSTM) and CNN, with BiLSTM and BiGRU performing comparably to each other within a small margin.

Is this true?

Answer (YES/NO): NO